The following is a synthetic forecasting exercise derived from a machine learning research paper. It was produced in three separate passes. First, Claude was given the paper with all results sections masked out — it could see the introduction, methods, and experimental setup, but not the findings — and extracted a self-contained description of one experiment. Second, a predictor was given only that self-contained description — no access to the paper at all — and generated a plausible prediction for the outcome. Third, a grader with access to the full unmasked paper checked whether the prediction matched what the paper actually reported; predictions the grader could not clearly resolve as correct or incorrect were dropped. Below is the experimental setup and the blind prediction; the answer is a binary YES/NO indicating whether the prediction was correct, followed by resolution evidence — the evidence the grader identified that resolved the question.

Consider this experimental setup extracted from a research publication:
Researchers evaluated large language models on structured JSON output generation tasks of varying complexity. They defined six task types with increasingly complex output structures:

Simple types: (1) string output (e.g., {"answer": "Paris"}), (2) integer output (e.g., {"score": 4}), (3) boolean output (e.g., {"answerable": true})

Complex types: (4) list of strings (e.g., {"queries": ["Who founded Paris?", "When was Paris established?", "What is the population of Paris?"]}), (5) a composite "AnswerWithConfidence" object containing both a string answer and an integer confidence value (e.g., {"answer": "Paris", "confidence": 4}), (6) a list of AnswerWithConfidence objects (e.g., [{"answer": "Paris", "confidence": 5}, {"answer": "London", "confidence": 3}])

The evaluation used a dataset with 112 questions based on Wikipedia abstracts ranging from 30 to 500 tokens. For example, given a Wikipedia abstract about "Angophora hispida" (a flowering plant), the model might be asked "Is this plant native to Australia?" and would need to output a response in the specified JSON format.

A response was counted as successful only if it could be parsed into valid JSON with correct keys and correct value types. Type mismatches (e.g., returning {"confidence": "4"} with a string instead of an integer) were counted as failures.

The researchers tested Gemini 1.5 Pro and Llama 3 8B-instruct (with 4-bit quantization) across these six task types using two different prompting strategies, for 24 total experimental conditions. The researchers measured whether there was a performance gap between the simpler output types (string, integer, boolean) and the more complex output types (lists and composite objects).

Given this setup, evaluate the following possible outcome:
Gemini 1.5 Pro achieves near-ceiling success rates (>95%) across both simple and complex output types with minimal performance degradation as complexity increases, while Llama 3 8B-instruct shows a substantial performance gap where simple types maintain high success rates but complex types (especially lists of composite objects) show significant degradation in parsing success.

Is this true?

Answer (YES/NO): NO